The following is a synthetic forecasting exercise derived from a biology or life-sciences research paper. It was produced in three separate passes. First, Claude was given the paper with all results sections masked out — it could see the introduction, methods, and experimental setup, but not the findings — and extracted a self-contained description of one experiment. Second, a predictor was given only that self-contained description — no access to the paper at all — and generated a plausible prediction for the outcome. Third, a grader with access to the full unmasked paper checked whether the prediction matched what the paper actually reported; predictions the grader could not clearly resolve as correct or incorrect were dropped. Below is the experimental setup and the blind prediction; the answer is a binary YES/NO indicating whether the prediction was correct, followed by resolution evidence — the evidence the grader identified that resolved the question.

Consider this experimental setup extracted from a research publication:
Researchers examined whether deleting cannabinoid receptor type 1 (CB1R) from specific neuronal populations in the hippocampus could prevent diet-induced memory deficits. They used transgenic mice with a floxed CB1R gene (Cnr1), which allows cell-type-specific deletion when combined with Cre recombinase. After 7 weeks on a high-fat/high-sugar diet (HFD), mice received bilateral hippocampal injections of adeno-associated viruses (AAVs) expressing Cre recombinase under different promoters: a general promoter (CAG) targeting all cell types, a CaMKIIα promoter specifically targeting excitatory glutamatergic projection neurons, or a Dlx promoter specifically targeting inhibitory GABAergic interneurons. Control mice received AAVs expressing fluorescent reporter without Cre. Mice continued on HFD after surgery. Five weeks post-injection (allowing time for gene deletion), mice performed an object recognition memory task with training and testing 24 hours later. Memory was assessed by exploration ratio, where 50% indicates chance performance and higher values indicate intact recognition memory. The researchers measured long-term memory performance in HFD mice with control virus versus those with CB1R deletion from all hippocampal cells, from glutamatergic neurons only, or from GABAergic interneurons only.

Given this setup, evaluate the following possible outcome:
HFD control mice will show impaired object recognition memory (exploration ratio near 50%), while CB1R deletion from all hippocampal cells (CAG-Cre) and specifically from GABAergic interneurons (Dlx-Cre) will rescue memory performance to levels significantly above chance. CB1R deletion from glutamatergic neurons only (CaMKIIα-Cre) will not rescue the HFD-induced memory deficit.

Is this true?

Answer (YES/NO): NO